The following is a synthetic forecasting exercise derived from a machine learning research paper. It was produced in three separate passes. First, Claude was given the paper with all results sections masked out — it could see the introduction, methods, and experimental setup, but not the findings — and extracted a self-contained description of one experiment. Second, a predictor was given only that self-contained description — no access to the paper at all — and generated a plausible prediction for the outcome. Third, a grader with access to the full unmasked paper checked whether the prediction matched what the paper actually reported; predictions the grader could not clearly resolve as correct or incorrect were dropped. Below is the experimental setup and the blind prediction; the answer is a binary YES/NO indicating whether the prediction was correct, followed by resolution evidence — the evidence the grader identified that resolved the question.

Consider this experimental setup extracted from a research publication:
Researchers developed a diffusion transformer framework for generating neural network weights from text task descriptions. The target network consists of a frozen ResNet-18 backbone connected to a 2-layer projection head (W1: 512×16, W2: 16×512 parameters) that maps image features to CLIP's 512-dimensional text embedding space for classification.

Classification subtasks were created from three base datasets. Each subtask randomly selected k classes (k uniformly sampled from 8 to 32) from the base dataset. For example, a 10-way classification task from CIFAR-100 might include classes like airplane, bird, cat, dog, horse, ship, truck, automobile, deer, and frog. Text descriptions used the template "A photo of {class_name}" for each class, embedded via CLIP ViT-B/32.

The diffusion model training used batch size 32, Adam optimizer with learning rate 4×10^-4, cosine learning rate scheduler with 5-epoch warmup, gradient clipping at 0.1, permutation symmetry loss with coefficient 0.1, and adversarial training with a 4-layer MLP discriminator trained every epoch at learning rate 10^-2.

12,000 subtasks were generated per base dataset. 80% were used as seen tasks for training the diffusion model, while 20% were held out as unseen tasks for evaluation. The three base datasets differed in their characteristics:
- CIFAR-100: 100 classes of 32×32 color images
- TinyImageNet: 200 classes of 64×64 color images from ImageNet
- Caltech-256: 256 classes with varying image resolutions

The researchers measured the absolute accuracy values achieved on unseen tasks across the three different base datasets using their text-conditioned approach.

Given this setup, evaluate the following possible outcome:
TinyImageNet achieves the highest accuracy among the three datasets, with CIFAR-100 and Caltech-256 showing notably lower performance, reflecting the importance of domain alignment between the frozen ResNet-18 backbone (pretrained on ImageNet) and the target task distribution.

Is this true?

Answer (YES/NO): NO